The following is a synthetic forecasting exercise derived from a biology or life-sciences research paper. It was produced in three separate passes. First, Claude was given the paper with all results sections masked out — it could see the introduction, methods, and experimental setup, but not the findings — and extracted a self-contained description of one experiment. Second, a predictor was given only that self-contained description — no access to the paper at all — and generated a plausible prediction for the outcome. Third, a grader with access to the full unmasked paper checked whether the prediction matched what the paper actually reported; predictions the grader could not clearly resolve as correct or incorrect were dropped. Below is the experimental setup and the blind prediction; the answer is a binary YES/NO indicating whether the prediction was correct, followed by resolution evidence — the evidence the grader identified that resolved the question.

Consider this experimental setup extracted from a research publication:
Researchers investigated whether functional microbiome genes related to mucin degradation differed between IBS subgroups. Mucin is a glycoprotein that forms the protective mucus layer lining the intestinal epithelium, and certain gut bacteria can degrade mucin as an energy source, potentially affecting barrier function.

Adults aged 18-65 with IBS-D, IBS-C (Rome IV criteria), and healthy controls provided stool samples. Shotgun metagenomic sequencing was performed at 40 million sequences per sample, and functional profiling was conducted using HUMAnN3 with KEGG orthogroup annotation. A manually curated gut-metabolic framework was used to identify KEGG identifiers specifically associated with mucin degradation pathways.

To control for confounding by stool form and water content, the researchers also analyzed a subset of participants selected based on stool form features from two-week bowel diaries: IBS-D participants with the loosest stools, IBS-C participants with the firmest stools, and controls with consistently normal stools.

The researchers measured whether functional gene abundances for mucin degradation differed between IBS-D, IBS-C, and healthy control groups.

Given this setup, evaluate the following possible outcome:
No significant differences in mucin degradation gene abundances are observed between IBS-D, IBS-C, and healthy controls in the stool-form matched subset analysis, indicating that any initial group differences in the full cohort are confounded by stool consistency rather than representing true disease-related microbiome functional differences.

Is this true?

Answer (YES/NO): NO